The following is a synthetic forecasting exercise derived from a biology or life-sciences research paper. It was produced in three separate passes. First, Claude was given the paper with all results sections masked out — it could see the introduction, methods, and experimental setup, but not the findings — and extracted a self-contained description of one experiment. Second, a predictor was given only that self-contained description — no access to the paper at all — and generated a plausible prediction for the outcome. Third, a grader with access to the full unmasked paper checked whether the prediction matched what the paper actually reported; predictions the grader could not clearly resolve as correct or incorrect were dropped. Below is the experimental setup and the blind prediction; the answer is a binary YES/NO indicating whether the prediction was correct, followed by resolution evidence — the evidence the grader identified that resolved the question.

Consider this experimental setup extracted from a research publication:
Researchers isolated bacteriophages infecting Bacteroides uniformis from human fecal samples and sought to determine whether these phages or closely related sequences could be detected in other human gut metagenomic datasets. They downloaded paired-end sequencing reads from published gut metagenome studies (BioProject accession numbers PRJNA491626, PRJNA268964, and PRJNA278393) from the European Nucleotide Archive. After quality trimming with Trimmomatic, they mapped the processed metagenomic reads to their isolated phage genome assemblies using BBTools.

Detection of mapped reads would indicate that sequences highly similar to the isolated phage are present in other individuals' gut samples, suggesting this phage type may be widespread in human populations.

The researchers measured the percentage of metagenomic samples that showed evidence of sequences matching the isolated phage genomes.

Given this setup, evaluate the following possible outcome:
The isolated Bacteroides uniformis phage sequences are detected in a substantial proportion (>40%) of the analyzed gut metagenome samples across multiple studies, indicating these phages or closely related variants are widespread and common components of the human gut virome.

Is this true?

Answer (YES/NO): NO